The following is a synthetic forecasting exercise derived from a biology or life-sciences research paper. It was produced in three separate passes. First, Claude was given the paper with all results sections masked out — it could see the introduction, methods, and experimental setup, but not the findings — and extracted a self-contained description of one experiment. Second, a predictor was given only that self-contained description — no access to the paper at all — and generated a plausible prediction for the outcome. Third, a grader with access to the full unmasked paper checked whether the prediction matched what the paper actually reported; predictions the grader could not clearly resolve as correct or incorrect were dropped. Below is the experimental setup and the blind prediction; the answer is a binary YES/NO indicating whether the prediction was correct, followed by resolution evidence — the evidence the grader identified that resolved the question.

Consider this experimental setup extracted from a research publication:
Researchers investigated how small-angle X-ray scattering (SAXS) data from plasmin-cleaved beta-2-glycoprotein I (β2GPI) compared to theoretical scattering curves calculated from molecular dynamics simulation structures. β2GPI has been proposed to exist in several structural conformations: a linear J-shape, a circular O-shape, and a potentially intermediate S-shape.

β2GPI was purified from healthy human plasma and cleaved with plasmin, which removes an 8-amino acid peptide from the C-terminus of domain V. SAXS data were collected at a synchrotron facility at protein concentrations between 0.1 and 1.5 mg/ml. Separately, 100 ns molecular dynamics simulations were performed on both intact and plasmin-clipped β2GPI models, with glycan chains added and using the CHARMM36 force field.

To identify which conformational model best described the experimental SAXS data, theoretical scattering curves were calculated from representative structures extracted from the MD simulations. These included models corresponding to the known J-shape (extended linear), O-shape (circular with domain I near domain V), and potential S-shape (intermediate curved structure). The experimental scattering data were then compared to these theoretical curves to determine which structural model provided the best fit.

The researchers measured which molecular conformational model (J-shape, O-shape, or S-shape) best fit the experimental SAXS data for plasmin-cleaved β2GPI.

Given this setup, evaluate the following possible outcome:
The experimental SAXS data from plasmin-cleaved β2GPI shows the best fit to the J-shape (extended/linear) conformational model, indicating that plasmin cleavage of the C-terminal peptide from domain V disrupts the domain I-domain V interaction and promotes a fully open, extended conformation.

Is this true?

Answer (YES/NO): NO